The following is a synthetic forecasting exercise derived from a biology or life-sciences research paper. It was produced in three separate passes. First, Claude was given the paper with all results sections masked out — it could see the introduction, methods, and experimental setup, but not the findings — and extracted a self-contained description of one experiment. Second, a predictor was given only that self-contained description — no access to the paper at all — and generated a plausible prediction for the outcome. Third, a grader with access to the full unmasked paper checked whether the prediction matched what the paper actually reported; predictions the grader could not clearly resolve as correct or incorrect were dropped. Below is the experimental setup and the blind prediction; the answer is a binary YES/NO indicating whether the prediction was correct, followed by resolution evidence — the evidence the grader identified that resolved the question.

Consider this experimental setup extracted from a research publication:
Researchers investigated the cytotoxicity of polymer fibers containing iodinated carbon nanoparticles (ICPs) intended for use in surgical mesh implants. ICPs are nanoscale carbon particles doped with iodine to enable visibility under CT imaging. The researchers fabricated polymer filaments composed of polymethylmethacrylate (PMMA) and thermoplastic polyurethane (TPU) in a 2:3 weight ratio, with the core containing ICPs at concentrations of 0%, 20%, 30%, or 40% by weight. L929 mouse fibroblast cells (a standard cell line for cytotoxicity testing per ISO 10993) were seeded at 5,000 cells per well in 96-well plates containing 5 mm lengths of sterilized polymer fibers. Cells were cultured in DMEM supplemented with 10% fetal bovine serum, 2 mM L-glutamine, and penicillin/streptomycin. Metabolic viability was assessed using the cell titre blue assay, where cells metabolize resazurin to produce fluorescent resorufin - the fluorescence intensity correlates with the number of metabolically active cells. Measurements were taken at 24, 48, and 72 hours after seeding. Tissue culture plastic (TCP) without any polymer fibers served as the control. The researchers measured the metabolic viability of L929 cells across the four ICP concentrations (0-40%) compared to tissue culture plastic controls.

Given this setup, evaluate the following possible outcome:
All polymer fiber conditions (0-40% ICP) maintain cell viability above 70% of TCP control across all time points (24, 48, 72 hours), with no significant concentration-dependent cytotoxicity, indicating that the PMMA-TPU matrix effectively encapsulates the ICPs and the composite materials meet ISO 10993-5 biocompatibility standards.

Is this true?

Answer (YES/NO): YES